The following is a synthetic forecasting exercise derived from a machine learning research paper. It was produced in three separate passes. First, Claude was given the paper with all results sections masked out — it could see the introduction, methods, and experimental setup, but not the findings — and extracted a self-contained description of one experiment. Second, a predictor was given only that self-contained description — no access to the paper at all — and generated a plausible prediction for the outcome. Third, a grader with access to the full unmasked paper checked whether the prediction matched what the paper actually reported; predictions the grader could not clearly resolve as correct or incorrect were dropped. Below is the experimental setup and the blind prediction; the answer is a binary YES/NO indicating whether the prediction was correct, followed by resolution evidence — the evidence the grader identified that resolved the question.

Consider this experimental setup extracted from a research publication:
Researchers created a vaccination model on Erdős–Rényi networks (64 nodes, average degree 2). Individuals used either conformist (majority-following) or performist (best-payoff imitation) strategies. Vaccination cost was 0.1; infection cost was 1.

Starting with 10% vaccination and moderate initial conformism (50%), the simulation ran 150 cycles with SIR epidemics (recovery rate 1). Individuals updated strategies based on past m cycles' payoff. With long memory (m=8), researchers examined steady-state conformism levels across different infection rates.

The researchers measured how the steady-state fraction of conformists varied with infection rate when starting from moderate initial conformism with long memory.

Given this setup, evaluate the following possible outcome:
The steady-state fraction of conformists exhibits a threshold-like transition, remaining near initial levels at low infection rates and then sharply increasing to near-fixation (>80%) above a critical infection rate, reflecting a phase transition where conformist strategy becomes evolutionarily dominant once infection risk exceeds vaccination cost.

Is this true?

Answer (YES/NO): NO